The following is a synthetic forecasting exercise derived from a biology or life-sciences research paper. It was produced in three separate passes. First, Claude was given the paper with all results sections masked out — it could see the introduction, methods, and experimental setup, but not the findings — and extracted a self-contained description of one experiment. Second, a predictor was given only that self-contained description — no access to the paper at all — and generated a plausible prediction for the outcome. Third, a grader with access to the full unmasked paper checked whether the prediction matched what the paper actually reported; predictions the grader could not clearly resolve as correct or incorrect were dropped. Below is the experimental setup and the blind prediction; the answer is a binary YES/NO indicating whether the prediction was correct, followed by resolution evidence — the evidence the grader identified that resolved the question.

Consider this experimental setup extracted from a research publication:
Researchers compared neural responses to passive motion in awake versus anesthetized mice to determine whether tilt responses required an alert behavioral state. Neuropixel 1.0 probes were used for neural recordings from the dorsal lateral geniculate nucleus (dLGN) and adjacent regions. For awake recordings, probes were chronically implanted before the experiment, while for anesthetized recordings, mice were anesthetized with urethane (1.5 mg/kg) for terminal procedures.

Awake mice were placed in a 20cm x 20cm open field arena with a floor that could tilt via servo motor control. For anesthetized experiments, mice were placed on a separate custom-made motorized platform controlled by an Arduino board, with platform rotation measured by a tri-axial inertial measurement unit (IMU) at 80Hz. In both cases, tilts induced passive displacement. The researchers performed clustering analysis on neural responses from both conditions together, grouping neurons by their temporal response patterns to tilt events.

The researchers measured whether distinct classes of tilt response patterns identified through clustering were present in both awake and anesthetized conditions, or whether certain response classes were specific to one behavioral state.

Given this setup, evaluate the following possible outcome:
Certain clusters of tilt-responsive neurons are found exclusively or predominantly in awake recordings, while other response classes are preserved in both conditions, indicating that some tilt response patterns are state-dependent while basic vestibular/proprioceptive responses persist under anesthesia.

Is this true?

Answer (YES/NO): NO